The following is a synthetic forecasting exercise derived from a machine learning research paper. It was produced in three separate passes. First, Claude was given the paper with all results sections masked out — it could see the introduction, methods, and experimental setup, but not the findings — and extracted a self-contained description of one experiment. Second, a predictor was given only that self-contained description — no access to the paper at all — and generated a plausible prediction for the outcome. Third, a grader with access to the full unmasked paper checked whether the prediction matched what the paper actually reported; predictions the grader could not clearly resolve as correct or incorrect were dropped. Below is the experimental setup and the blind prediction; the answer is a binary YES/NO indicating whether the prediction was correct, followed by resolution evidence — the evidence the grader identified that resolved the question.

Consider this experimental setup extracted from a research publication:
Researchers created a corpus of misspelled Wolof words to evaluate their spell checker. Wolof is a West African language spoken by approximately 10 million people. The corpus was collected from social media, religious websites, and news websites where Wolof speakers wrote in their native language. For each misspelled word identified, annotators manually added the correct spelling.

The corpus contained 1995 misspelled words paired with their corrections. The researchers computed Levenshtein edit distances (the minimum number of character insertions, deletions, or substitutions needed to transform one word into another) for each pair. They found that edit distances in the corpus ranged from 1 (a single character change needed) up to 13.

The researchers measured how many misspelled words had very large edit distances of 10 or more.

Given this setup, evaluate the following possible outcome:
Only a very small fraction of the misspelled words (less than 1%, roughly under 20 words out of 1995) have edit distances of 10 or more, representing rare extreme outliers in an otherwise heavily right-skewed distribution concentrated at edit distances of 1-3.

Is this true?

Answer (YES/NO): YES